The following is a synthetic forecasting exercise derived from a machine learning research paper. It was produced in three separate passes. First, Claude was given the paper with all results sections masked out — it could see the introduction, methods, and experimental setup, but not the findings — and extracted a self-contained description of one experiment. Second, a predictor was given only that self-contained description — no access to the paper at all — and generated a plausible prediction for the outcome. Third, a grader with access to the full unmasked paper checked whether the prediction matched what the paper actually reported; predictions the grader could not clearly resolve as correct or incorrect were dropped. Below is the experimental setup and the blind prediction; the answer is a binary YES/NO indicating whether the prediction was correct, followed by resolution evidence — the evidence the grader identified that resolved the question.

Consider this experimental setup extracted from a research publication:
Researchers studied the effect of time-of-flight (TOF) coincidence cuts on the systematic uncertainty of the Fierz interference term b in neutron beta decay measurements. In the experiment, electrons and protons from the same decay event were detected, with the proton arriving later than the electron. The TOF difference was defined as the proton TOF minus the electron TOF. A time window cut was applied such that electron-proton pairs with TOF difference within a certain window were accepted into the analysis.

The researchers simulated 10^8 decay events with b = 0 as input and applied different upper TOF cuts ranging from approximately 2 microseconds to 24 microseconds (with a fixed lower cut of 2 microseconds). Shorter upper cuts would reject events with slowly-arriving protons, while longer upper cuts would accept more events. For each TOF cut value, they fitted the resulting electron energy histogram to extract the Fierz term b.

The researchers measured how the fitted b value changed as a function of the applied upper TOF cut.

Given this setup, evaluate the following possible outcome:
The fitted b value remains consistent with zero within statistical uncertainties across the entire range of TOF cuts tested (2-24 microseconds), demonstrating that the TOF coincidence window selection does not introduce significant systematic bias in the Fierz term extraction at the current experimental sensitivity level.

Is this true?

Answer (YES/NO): NO